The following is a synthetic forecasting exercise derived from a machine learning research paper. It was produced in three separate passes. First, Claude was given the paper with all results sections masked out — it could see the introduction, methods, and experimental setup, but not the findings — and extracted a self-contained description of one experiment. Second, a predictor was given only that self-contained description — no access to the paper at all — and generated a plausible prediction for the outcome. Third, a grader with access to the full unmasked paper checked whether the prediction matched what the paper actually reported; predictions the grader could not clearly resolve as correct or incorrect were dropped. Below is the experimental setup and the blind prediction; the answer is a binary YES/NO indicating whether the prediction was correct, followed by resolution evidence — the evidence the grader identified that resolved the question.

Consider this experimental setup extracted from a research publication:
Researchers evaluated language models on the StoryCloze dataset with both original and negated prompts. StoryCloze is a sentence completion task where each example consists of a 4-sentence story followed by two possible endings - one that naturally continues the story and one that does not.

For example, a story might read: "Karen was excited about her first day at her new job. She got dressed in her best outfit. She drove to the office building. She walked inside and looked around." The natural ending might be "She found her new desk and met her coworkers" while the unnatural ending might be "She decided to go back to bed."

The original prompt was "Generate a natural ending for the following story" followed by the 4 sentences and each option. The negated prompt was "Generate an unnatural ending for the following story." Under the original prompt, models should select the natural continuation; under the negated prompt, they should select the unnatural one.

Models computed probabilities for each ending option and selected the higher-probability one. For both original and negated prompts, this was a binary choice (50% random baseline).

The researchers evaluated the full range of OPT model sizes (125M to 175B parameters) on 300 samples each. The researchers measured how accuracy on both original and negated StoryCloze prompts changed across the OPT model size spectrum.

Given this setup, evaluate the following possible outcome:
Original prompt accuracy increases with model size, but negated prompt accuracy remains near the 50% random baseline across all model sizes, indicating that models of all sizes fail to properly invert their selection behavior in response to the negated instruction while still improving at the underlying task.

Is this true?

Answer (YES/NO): NO